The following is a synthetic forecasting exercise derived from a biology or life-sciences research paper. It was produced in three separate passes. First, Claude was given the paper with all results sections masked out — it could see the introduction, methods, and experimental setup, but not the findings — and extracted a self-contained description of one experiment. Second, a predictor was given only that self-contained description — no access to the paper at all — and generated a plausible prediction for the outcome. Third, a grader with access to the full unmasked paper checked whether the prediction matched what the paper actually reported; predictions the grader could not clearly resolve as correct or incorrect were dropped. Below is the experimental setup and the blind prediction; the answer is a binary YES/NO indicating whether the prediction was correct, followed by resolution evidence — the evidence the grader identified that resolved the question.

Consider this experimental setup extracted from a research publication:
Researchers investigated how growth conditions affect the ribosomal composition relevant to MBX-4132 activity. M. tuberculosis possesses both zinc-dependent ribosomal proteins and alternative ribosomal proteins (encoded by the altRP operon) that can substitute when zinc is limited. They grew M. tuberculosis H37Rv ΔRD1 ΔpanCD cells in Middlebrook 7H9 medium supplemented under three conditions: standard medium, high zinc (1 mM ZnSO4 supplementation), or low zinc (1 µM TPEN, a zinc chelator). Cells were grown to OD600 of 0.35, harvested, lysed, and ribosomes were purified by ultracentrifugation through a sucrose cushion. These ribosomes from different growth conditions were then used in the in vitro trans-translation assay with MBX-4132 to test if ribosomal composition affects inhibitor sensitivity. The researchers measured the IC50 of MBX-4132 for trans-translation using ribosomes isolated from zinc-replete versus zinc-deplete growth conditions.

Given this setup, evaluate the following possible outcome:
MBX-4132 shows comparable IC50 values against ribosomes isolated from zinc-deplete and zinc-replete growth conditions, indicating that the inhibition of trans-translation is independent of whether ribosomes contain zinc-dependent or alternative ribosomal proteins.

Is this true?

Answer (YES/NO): YES